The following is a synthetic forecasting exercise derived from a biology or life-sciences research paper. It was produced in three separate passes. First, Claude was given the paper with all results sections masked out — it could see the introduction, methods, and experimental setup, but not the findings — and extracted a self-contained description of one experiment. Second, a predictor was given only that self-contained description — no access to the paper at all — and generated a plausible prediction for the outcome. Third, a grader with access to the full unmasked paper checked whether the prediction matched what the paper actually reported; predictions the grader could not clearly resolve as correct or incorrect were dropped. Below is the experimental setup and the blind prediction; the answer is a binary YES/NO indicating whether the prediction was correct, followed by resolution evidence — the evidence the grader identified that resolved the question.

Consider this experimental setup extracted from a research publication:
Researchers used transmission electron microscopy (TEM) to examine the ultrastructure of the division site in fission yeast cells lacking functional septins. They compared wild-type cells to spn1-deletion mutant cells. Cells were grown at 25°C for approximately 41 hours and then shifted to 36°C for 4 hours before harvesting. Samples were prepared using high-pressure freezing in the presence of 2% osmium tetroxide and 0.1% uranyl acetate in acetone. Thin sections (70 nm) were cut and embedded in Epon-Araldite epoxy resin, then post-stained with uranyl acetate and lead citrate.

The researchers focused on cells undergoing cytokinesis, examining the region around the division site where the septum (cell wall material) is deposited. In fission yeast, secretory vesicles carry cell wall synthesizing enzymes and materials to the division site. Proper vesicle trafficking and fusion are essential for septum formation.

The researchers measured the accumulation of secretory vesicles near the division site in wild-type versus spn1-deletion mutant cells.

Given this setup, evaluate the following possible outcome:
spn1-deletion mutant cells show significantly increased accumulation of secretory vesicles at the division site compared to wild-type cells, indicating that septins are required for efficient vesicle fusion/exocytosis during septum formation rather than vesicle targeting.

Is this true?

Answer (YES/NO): NO